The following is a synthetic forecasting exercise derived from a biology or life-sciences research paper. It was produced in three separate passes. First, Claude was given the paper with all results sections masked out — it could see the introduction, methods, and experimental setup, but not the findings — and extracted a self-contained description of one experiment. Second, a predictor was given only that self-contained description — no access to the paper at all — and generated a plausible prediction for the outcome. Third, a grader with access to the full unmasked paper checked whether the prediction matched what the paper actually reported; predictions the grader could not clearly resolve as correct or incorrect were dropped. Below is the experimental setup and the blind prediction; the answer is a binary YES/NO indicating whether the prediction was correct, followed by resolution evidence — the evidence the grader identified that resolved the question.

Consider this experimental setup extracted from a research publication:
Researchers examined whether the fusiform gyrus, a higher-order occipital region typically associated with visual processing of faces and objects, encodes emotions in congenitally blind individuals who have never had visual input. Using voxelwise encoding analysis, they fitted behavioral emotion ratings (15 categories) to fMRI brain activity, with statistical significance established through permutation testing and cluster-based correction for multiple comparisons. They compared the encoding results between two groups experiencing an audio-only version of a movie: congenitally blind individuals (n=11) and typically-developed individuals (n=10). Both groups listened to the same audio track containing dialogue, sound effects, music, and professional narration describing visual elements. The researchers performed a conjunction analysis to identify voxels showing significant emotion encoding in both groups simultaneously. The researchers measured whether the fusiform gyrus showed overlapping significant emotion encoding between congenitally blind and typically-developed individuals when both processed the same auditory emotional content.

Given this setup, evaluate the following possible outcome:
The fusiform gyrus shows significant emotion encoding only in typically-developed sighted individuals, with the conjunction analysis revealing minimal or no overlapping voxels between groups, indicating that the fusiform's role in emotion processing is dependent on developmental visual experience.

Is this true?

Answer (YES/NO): NO